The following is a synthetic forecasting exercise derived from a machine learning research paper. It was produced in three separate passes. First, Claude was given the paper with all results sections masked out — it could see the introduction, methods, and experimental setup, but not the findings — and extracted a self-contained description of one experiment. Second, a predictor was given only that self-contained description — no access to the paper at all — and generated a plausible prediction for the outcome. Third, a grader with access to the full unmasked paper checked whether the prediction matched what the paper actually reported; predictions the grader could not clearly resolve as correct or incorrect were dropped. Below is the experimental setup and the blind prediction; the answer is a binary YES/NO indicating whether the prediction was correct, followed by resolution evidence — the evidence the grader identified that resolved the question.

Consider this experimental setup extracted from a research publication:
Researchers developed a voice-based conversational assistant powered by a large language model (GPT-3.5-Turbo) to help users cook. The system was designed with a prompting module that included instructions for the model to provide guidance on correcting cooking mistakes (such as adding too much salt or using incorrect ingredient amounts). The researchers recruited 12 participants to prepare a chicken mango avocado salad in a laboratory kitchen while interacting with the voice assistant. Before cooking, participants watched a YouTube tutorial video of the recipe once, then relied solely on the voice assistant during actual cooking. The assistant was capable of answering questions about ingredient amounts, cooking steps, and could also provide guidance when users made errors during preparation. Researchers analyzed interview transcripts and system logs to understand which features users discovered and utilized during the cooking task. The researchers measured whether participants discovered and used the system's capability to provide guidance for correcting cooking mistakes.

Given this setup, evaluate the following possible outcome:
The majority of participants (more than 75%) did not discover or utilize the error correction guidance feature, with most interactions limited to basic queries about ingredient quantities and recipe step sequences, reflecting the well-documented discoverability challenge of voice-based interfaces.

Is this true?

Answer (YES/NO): YES